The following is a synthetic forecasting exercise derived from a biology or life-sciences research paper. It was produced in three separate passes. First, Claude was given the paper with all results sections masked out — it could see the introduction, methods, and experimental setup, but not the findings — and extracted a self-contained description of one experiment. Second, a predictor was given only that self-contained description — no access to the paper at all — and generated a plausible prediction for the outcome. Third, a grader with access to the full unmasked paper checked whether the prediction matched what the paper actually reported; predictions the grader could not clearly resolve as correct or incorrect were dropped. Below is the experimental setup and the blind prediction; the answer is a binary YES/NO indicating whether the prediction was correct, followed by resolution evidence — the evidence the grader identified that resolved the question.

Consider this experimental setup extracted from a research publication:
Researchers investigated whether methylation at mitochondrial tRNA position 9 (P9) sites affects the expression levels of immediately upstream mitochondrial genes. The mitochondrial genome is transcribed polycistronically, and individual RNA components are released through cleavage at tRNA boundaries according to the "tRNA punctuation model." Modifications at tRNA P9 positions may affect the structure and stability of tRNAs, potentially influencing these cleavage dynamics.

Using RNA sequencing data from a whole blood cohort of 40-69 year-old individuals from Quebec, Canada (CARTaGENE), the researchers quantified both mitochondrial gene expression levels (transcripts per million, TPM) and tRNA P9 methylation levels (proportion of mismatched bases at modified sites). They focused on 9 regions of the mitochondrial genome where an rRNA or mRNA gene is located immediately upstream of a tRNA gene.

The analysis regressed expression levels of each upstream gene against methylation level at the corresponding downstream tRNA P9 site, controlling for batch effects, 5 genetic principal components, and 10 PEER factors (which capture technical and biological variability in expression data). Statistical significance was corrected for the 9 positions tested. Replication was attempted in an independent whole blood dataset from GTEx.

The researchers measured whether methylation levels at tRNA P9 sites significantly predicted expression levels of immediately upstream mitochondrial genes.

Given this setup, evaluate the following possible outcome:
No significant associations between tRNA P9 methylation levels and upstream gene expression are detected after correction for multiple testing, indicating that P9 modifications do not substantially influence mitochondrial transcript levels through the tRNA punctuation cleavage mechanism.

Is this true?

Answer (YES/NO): NO